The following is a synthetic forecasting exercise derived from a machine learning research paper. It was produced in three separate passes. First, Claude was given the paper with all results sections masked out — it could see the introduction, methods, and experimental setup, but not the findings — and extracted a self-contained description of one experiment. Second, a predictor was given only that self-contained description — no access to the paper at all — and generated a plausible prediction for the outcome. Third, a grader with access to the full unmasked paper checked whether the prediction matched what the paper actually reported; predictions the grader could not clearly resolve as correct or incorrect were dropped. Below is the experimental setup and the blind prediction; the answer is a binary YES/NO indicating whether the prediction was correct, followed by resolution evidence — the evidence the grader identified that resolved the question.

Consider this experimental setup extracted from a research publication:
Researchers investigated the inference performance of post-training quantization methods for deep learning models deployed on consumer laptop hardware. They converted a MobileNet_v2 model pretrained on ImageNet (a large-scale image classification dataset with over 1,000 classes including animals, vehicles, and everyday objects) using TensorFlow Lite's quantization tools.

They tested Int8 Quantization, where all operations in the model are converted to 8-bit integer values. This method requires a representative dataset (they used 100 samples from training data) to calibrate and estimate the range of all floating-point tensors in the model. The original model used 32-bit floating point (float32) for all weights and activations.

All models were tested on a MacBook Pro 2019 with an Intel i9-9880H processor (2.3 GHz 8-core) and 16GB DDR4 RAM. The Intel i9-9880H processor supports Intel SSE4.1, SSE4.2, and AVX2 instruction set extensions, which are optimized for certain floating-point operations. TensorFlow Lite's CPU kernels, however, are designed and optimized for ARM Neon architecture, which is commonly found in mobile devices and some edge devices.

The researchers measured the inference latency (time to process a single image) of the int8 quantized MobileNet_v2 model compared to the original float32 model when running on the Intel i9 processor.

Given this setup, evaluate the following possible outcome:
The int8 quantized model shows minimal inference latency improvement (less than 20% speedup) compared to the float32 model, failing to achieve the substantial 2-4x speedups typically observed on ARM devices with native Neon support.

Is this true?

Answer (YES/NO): NO